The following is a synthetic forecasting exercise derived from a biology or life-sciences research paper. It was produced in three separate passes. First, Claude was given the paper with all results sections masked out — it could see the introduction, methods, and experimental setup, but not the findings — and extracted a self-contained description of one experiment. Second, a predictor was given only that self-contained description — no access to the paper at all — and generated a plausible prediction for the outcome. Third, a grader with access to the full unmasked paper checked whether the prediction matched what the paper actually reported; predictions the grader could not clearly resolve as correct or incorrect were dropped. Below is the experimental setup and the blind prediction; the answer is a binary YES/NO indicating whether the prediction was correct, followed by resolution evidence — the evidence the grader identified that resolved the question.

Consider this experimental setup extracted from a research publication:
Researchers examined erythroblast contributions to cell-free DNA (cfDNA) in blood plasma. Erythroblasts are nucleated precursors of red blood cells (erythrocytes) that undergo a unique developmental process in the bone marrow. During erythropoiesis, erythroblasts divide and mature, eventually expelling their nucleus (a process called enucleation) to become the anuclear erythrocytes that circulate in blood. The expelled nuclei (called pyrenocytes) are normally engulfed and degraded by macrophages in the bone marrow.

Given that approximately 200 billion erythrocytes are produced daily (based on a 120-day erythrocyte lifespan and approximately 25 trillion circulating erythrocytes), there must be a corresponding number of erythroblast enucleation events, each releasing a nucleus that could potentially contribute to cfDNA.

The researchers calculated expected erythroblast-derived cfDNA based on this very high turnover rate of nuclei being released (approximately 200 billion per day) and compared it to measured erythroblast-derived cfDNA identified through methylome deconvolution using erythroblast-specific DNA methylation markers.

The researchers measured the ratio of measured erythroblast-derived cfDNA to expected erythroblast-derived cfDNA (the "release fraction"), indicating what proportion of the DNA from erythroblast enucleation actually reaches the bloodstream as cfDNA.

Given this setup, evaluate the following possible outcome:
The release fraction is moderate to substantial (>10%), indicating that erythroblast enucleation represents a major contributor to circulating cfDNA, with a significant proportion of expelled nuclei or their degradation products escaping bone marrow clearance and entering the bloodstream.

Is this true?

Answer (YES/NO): NO